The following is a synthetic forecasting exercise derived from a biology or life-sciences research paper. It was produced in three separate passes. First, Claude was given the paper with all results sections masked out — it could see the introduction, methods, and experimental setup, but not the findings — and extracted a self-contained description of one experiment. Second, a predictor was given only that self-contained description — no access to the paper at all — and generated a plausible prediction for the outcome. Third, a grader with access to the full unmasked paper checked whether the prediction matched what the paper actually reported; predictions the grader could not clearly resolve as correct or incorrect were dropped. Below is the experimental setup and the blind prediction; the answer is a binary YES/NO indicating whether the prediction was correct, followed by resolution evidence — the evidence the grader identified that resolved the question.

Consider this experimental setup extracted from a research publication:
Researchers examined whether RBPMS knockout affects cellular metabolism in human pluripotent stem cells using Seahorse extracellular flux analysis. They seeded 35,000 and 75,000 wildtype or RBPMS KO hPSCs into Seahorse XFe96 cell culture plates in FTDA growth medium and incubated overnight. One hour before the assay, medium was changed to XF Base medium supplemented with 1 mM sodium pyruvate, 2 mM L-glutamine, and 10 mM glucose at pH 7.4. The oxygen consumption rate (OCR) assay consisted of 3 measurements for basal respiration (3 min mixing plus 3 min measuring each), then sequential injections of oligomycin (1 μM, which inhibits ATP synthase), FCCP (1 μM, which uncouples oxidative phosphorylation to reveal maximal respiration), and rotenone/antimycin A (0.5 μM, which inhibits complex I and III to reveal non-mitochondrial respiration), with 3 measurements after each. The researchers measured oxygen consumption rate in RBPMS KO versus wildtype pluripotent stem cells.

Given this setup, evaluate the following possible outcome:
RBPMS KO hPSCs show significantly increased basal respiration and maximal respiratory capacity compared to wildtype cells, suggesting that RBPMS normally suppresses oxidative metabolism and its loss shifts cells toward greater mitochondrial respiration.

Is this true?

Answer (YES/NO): NO